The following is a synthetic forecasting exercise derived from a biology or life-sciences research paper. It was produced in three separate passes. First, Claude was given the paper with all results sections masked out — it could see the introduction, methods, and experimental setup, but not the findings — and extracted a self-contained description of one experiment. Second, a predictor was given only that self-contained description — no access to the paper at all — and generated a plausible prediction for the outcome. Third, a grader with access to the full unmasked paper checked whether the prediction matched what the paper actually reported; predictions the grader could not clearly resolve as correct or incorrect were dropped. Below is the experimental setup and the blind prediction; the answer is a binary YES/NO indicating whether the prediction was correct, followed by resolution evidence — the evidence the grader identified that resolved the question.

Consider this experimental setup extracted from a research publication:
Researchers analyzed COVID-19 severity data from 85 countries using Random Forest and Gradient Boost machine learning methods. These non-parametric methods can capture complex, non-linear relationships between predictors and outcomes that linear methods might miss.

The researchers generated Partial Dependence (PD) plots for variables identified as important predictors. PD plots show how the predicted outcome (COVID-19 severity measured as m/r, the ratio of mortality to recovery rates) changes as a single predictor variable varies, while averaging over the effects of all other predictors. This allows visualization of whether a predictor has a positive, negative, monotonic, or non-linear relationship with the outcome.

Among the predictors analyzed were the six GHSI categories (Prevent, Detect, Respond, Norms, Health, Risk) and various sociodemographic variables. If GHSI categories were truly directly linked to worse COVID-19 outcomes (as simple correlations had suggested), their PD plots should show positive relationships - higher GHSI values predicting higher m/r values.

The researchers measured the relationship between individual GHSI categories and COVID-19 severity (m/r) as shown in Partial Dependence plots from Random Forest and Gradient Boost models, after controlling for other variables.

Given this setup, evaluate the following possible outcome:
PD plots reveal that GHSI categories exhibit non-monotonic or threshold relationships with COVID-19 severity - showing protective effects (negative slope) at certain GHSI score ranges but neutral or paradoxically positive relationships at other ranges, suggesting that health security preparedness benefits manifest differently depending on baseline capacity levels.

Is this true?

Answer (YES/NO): NO